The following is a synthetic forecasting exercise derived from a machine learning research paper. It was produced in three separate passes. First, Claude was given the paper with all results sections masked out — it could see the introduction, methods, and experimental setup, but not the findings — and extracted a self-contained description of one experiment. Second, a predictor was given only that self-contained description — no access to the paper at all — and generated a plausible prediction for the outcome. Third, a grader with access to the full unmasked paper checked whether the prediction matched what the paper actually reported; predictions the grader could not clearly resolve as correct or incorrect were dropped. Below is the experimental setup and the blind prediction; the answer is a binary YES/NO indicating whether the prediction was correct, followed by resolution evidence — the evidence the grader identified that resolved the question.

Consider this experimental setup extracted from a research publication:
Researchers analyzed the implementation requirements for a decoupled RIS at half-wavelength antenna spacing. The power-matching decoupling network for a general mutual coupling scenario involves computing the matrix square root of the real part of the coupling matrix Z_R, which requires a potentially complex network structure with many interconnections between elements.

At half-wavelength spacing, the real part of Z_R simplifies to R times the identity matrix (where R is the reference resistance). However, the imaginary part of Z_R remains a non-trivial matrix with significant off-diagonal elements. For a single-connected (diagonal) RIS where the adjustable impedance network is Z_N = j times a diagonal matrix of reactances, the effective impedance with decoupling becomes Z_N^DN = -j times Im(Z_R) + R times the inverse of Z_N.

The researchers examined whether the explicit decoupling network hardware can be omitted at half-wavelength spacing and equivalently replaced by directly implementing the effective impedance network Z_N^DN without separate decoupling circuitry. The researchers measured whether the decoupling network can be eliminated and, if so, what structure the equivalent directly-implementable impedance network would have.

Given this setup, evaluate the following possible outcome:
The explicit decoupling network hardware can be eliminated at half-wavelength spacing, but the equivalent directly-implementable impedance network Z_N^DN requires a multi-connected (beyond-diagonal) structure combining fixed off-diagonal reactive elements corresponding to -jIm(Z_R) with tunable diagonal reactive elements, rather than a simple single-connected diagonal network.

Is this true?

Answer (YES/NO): YES